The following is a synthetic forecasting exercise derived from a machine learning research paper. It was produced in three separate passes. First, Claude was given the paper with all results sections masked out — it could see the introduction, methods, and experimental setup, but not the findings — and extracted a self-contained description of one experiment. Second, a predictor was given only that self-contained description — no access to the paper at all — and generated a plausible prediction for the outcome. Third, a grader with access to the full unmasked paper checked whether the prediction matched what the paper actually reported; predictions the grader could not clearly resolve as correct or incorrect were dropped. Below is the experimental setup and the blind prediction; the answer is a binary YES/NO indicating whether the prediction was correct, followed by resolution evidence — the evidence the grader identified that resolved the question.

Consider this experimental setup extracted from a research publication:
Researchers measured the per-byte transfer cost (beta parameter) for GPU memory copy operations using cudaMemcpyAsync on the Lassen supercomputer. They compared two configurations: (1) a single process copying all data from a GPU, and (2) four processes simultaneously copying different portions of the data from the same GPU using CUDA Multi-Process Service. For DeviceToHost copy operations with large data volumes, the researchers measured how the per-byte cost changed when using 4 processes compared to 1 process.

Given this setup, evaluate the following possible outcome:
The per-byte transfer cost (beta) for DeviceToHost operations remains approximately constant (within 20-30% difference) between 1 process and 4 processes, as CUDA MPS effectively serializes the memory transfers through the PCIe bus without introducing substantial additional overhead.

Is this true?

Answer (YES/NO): NO